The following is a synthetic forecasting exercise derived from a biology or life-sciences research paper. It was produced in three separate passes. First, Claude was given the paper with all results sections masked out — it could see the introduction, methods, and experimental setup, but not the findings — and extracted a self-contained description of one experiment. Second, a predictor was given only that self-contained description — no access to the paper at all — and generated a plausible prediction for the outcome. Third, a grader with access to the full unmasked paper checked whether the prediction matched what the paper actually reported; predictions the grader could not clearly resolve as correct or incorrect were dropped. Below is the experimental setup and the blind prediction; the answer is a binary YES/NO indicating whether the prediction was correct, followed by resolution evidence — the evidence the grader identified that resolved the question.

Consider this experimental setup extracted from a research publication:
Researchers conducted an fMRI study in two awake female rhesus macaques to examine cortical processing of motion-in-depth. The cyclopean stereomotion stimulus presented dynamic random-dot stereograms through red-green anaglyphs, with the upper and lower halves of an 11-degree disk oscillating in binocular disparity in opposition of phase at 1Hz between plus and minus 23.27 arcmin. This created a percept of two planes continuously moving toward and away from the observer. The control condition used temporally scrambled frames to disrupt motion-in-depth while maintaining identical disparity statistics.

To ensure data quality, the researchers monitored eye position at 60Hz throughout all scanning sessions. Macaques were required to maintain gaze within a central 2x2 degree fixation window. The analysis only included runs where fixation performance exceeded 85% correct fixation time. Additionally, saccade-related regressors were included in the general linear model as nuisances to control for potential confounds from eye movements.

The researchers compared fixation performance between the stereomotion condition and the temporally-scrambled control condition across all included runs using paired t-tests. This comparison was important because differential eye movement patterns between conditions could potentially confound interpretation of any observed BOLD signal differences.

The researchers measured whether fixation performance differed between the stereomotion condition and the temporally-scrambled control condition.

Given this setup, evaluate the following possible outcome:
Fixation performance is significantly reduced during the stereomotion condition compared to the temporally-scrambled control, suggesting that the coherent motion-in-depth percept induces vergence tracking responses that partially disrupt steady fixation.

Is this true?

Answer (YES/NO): NO